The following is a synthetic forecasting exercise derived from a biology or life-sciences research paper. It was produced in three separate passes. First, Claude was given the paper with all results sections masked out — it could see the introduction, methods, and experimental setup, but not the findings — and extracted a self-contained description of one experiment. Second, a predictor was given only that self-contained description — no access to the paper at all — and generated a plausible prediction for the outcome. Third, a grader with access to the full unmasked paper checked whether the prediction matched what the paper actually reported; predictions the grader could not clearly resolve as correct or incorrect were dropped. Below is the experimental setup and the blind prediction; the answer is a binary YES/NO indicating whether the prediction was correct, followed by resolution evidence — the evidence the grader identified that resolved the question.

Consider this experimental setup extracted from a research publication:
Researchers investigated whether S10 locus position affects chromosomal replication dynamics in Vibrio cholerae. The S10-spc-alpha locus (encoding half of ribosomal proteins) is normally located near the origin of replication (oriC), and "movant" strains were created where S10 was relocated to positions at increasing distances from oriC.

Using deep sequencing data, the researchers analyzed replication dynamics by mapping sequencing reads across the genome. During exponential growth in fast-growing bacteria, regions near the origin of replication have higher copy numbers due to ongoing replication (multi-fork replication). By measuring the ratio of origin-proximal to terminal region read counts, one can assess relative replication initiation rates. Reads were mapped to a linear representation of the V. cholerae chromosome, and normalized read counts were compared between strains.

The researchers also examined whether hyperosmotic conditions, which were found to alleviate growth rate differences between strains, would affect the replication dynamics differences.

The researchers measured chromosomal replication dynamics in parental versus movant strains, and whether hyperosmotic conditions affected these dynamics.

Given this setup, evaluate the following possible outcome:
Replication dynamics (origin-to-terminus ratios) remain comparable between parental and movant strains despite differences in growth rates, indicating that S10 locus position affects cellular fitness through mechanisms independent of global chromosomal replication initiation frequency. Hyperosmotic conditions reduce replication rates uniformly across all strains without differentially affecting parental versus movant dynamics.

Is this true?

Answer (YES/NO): NO